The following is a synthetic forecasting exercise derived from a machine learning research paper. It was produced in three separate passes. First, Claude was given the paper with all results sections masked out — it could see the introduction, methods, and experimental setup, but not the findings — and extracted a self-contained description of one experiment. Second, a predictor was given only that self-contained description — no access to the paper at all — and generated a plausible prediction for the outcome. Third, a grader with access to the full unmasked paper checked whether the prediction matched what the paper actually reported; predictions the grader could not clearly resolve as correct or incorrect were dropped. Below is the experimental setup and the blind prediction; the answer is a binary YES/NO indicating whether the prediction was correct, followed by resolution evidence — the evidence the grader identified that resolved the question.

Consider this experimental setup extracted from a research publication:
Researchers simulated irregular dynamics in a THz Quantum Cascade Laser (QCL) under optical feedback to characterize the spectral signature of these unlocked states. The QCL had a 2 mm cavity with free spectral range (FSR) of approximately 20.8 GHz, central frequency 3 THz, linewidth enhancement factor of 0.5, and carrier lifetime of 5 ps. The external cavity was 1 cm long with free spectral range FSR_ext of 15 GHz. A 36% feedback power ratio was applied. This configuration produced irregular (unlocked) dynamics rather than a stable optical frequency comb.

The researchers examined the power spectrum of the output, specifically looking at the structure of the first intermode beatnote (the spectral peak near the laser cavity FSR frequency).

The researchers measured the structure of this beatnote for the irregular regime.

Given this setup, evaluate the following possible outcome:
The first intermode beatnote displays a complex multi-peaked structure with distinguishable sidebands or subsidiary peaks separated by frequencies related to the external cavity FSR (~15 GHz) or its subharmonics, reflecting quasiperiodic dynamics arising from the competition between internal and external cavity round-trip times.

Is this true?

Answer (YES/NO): NO